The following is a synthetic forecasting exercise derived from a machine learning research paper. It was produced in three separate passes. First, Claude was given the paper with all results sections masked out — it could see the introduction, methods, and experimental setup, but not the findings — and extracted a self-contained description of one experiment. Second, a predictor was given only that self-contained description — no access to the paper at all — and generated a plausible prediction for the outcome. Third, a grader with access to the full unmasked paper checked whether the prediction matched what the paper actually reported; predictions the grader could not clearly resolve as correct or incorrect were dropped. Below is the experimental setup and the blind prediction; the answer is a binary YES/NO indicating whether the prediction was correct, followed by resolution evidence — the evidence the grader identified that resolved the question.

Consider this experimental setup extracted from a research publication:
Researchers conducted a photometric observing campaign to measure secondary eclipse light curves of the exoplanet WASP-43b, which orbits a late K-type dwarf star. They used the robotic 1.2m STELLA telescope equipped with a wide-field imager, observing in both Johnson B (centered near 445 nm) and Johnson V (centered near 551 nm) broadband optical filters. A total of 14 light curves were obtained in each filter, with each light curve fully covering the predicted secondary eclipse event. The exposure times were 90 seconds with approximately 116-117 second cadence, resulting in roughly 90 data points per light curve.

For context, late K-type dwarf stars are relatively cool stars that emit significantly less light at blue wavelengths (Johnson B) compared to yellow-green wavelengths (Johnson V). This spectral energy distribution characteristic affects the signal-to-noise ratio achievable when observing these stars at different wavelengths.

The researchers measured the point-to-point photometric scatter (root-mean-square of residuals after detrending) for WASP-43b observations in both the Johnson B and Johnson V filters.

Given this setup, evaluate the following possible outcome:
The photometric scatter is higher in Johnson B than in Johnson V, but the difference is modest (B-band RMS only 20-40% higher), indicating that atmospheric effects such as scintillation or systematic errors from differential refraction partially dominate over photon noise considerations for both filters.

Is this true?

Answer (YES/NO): NO